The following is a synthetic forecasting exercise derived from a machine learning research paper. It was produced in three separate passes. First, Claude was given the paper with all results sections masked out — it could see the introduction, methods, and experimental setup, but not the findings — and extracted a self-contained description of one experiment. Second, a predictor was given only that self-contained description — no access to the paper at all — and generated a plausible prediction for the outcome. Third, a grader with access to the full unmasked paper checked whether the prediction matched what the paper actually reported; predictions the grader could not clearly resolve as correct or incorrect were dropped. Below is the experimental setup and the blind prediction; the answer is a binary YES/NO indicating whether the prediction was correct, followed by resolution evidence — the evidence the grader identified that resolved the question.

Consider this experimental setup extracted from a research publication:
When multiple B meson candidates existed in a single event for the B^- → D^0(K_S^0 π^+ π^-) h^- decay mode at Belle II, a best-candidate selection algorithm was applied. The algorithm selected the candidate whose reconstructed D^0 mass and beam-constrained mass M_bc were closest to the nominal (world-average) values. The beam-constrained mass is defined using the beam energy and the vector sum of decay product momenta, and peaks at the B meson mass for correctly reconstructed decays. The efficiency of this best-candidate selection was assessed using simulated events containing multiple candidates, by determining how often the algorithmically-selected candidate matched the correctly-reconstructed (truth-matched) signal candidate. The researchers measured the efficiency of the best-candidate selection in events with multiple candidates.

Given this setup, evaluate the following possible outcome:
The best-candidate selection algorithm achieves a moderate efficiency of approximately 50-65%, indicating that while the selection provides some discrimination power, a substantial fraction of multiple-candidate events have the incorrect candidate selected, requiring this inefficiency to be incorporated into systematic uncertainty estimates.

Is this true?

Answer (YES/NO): YES